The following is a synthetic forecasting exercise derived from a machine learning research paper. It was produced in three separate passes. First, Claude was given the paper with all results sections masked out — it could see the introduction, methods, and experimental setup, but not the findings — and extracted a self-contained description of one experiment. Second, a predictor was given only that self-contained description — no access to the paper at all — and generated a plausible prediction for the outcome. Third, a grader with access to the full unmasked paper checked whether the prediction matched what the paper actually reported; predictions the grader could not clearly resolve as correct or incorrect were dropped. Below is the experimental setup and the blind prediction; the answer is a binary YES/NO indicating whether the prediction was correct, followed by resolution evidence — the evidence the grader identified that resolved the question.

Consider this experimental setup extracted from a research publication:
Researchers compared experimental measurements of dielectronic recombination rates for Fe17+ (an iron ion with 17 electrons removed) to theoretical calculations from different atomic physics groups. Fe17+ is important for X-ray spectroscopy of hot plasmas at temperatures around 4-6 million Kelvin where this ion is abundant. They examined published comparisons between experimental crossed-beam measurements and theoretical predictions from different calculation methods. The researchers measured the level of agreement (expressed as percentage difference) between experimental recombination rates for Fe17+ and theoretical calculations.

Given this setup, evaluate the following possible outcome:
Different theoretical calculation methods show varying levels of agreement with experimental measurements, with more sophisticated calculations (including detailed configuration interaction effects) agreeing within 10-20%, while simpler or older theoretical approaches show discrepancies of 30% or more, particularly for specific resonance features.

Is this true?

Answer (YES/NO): NO